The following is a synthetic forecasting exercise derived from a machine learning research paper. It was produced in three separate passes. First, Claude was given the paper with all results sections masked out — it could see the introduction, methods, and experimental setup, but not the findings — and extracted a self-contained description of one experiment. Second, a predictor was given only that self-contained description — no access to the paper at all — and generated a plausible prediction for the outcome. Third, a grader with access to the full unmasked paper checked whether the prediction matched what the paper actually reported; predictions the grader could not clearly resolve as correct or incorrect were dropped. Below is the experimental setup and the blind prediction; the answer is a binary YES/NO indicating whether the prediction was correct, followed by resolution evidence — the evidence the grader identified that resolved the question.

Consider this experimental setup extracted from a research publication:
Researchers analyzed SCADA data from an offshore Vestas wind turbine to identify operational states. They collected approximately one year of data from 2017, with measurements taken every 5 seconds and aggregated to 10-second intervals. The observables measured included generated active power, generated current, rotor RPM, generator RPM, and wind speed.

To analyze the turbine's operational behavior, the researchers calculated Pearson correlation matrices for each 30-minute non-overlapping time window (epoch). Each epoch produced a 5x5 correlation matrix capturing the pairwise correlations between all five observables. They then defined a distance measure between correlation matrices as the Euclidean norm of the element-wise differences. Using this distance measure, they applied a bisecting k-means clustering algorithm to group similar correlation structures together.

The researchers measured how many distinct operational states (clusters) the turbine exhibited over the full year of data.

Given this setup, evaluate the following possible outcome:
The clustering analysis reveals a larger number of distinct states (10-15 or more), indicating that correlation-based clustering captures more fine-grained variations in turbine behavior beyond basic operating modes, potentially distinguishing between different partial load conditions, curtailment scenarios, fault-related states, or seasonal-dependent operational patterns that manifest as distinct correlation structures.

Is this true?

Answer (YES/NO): NO